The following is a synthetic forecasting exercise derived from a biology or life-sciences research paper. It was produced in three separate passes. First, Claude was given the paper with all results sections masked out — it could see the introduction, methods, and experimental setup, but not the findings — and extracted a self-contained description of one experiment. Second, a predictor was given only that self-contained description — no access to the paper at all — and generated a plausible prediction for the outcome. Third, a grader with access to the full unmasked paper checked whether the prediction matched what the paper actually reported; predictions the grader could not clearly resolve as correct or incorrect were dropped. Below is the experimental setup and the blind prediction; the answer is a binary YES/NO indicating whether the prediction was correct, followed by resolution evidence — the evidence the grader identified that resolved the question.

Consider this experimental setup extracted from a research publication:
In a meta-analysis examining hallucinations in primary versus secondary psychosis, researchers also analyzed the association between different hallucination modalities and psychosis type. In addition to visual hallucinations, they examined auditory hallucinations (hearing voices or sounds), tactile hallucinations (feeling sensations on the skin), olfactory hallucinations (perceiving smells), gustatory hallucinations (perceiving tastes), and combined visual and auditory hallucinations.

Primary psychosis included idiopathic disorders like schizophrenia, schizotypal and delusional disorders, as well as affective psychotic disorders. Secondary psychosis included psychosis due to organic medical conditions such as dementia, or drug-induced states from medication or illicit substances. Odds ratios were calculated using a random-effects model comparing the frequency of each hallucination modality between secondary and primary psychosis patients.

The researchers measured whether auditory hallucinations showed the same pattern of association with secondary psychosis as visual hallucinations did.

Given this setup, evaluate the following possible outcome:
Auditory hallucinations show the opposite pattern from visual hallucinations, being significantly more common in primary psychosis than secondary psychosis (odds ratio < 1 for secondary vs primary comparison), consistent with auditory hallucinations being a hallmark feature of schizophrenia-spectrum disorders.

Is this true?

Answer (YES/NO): NO